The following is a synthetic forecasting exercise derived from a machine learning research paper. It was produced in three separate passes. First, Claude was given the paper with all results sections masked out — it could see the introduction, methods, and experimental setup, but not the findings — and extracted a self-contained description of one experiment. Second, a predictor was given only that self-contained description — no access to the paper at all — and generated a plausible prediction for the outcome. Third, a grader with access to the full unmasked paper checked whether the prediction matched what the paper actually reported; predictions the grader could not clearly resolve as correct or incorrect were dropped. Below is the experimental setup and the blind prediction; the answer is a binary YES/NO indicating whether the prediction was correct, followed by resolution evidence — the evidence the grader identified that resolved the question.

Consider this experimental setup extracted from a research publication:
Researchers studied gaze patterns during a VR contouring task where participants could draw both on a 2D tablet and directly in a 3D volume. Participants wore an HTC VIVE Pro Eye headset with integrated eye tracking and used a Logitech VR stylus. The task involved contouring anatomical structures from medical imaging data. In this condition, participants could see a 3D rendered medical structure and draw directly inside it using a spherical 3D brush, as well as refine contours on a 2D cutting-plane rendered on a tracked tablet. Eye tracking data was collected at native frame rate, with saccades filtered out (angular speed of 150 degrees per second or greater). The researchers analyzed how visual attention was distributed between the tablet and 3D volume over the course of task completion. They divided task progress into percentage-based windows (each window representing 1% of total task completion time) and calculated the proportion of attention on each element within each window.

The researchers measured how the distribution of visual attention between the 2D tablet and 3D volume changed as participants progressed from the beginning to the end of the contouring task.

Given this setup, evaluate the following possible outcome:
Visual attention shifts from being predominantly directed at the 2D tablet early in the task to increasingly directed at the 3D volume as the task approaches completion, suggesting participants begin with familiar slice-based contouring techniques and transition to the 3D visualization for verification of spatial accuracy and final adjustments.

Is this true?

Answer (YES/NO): NO